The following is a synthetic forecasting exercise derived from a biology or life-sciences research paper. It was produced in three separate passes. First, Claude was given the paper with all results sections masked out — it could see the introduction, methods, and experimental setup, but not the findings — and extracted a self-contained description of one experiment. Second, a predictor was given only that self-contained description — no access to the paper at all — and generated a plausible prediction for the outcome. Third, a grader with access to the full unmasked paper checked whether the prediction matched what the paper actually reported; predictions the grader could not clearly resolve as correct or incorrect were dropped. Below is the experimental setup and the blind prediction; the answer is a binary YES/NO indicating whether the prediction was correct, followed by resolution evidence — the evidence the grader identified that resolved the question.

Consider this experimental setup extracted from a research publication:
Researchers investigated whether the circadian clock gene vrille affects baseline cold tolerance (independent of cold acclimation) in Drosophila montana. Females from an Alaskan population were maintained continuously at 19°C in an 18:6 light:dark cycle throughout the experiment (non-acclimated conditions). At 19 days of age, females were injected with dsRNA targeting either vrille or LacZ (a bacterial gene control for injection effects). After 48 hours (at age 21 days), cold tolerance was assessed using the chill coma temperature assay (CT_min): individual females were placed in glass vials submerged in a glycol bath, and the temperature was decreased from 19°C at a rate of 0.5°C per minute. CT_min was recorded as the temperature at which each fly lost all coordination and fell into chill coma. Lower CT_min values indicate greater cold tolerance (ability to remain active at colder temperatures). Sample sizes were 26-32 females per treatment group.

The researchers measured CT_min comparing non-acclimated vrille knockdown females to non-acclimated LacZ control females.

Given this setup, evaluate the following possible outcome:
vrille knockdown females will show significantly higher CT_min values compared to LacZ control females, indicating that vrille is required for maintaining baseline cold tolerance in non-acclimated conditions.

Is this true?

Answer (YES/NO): YES